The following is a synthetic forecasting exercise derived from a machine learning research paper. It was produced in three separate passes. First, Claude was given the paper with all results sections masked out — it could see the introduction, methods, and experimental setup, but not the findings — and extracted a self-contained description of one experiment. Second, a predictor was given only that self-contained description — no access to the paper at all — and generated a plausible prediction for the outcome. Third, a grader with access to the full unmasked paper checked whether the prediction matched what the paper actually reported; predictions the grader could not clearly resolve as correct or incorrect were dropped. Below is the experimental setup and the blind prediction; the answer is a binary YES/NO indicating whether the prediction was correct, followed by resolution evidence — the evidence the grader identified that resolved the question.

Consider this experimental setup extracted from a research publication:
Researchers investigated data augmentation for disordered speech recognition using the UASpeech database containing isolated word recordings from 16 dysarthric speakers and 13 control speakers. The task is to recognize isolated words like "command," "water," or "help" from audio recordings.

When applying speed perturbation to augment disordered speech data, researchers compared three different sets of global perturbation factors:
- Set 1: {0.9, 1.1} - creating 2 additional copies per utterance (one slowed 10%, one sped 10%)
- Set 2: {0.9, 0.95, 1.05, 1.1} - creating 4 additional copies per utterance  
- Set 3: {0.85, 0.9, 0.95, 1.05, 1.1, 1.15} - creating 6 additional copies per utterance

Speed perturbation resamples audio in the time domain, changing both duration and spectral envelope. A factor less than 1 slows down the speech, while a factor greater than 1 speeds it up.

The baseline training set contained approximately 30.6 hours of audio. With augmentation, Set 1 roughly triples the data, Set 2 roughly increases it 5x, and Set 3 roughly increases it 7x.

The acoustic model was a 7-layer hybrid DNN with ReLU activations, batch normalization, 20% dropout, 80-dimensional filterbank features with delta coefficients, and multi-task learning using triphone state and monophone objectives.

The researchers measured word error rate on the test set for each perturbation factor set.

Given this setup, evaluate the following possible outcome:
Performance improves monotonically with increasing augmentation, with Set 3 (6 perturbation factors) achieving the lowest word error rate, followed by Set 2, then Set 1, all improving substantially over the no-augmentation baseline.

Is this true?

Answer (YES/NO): NO